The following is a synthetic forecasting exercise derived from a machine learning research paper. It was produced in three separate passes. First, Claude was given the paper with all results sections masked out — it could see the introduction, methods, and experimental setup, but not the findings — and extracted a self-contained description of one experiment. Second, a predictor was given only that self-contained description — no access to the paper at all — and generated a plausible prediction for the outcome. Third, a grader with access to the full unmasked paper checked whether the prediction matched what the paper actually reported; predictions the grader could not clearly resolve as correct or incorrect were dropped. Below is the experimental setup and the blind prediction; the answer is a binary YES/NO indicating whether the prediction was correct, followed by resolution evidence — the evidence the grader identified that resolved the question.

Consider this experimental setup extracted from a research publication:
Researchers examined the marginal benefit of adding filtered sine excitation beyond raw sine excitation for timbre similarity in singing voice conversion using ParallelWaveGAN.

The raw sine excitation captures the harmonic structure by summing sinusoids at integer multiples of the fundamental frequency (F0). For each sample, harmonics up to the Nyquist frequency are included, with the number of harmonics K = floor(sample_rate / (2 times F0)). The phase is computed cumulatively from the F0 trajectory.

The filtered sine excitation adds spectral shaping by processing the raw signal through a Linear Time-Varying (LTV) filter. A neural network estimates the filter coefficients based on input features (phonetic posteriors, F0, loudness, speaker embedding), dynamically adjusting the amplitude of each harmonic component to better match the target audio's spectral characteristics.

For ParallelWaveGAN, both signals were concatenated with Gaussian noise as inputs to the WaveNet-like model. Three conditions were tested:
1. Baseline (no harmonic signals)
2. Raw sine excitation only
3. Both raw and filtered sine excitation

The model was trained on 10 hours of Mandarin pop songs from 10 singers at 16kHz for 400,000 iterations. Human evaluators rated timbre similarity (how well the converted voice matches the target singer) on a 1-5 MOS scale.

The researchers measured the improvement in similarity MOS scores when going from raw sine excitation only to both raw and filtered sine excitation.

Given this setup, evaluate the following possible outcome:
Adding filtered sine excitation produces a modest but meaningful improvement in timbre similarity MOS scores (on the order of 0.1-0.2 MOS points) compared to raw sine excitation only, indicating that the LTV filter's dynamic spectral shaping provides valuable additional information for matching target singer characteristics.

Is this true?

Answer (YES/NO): NO